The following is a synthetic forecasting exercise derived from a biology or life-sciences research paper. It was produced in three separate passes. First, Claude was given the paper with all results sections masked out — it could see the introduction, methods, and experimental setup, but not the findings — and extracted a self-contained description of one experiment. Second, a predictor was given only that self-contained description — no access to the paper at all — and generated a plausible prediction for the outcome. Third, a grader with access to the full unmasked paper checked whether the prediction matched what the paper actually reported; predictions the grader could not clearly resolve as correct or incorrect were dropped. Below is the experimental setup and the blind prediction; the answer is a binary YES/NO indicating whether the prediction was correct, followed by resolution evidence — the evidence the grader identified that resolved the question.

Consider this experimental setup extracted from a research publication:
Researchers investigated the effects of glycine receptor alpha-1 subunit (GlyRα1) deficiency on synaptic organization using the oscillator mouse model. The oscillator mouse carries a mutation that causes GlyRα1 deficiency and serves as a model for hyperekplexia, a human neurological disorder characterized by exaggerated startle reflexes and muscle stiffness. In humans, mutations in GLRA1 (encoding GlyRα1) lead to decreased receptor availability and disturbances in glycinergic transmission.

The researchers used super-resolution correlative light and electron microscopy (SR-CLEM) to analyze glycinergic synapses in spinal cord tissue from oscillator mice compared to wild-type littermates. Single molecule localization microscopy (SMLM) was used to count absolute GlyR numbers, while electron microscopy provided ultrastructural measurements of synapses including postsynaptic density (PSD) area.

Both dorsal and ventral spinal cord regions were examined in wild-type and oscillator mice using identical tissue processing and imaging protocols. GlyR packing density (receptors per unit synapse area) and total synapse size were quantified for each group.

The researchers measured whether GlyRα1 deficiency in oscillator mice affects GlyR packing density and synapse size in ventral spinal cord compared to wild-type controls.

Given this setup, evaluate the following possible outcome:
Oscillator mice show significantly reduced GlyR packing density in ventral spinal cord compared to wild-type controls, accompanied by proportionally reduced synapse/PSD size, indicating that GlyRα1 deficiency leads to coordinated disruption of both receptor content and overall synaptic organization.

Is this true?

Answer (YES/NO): NO